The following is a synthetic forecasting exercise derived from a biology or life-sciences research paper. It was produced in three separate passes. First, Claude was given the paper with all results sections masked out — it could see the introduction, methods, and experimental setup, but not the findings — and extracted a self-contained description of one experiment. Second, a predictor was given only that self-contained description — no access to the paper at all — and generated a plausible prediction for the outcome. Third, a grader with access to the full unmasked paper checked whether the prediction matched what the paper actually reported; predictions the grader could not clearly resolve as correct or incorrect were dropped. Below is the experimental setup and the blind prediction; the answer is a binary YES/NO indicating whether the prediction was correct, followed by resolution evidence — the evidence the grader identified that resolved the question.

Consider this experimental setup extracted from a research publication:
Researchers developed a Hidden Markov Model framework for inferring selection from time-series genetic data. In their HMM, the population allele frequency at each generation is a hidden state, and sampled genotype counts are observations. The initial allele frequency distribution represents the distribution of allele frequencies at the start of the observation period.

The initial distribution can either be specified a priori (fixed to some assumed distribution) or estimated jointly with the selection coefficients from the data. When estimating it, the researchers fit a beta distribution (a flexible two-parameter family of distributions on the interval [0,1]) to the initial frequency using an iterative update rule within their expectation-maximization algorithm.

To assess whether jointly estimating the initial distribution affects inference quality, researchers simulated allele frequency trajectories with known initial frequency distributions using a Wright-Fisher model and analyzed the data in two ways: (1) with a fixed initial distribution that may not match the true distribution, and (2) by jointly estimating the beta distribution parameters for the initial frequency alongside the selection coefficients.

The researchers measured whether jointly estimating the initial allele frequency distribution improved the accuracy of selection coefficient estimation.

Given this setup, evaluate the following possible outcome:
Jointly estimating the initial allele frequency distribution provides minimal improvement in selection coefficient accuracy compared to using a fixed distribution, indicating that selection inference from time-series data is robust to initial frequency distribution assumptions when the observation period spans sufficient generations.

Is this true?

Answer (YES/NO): NO